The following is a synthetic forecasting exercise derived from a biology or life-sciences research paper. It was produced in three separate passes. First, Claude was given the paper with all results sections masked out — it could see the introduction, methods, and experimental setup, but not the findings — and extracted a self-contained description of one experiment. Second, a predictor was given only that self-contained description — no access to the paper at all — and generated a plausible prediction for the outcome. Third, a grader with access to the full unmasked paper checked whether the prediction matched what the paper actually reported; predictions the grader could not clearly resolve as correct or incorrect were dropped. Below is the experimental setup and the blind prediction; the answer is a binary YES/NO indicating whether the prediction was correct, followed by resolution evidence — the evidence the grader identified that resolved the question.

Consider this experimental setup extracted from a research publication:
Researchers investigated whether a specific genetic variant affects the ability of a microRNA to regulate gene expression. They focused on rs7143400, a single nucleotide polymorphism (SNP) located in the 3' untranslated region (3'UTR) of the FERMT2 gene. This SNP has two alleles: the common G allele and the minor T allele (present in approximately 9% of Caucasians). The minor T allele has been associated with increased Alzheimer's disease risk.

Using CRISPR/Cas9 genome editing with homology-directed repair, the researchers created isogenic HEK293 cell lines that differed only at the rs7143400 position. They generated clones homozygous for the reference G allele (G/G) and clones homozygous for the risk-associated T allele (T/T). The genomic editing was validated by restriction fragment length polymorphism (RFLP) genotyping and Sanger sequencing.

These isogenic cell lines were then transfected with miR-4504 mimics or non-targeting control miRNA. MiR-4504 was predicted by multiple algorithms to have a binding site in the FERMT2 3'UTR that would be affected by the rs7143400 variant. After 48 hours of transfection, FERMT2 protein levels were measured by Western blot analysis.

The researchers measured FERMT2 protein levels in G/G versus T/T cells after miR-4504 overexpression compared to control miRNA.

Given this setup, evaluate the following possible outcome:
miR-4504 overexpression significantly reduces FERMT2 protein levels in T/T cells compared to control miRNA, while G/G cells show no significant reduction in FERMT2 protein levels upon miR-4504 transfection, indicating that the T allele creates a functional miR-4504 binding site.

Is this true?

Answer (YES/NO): YES